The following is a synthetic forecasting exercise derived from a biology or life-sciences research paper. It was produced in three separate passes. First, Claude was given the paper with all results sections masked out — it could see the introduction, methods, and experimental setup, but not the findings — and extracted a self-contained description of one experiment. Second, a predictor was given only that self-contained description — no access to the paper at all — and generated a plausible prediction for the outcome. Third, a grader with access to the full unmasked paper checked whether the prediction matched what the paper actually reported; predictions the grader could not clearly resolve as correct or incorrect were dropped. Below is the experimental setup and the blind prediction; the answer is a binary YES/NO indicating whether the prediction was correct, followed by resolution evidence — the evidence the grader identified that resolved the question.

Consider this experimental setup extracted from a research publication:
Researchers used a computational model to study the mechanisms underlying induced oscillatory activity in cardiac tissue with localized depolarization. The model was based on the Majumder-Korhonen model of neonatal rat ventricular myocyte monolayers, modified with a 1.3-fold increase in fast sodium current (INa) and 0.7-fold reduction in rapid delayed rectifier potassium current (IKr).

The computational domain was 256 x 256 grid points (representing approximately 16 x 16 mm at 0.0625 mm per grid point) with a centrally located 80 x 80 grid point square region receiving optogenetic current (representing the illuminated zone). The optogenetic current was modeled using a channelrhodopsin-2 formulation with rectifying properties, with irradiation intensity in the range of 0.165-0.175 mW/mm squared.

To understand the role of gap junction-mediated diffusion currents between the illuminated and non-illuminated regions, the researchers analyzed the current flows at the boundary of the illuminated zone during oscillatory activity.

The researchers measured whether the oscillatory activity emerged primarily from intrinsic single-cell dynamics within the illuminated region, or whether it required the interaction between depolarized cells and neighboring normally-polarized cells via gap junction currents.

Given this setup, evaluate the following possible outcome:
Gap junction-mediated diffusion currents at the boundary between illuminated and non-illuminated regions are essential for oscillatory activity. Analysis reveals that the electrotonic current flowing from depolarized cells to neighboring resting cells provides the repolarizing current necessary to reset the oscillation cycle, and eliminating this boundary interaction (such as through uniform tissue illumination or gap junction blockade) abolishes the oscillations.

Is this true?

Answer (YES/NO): YES